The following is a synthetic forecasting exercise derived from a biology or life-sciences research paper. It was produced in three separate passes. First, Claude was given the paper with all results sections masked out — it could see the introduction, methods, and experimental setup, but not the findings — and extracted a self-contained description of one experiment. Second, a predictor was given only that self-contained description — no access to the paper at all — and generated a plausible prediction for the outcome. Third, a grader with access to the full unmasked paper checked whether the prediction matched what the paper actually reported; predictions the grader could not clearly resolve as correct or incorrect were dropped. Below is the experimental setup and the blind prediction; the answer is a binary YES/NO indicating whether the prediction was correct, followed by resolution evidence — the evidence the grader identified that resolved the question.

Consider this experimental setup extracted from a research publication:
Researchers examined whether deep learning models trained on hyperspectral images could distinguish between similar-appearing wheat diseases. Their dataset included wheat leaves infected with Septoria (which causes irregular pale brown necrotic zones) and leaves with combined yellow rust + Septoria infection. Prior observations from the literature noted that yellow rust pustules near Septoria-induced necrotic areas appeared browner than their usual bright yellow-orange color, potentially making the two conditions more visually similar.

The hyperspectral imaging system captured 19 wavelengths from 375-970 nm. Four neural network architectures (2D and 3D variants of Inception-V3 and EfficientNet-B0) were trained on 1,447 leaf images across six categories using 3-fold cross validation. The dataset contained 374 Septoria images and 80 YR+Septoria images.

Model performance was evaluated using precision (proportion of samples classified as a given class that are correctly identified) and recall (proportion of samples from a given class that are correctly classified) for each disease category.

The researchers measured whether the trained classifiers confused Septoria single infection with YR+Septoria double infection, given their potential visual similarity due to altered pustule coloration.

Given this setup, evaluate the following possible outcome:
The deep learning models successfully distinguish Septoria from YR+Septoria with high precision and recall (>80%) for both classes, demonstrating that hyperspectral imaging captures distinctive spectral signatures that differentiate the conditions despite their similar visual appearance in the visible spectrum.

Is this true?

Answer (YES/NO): NO